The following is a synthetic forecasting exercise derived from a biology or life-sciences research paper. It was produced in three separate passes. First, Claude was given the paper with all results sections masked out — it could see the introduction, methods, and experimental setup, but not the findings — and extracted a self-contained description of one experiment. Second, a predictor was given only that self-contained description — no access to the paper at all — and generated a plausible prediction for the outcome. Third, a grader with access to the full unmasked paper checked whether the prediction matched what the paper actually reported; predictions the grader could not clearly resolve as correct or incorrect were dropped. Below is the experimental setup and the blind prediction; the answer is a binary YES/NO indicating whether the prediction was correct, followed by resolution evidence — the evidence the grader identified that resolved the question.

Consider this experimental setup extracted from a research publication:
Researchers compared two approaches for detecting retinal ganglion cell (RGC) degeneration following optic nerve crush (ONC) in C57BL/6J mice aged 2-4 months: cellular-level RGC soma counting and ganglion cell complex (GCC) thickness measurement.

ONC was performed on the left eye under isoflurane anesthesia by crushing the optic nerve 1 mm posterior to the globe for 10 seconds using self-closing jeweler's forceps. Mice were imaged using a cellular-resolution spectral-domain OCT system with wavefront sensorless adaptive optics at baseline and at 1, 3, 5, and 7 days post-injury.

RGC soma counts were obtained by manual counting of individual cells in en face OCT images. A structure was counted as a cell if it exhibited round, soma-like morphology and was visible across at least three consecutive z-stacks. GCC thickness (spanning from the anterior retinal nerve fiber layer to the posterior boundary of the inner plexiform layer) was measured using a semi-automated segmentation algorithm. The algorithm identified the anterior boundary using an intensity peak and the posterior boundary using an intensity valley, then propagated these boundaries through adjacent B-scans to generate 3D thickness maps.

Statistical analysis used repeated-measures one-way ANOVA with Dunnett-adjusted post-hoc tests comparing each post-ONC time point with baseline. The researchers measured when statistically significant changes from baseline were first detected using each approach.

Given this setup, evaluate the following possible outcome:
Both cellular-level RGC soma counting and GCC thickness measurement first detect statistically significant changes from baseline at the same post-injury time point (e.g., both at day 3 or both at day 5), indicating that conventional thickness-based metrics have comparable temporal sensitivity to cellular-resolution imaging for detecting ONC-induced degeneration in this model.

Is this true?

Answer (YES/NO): NO